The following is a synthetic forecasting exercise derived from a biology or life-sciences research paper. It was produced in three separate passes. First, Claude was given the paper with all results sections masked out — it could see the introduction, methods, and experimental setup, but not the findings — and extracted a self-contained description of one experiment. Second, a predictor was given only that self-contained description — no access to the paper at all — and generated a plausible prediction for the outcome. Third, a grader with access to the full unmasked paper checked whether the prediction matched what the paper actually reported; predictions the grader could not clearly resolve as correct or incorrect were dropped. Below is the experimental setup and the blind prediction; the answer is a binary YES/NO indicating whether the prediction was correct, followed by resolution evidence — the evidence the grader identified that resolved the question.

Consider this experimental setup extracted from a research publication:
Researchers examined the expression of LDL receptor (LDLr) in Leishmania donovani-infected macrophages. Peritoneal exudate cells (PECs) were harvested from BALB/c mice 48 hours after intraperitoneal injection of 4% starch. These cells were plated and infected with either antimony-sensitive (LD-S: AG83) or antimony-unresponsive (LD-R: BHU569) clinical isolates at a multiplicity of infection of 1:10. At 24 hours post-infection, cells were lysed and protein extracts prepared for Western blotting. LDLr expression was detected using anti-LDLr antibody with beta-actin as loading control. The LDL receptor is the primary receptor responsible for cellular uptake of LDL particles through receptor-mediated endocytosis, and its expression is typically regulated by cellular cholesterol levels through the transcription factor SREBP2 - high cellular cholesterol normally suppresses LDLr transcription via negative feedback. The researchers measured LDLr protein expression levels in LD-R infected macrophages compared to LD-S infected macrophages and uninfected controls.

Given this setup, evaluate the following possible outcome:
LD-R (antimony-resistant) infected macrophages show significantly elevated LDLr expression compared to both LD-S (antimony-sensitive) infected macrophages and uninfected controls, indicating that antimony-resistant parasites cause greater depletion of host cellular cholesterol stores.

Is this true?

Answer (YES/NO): NO